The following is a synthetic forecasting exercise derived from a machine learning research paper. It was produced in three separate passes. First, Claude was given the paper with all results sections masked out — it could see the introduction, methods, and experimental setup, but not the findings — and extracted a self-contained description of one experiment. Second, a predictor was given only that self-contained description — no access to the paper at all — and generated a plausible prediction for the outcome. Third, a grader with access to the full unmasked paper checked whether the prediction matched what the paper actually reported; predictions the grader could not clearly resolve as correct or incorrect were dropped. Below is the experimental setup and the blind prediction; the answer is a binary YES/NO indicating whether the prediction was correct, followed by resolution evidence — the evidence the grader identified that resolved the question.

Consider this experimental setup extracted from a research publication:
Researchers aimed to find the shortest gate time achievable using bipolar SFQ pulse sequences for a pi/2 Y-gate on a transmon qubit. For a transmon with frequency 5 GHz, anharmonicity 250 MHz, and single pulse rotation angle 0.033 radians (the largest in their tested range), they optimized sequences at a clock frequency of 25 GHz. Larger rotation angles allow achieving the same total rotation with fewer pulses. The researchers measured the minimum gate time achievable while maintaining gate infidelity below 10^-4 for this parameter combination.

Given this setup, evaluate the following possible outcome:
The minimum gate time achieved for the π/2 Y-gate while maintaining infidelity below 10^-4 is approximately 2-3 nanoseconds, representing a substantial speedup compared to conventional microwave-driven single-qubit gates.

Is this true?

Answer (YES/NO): NO